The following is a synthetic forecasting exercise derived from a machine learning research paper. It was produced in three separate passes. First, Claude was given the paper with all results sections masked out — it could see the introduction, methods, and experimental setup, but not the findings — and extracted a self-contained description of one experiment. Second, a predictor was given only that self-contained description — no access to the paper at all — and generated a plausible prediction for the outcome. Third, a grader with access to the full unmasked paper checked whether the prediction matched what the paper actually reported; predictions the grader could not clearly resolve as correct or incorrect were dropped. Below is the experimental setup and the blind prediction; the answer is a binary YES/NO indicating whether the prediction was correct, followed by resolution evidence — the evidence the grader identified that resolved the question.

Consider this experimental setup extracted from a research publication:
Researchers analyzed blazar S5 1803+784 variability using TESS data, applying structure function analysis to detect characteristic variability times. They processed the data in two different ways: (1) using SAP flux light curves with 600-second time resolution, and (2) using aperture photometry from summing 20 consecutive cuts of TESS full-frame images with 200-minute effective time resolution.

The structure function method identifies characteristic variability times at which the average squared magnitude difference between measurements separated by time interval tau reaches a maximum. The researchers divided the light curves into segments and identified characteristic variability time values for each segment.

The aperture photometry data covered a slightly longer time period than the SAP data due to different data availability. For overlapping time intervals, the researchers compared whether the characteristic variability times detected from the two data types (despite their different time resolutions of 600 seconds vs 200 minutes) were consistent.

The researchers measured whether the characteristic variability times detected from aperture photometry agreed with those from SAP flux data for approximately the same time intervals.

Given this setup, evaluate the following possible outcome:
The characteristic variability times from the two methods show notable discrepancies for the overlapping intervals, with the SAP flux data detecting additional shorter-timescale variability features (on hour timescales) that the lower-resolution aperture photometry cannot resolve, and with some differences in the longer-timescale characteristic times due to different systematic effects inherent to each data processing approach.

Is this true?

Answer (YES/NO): NO